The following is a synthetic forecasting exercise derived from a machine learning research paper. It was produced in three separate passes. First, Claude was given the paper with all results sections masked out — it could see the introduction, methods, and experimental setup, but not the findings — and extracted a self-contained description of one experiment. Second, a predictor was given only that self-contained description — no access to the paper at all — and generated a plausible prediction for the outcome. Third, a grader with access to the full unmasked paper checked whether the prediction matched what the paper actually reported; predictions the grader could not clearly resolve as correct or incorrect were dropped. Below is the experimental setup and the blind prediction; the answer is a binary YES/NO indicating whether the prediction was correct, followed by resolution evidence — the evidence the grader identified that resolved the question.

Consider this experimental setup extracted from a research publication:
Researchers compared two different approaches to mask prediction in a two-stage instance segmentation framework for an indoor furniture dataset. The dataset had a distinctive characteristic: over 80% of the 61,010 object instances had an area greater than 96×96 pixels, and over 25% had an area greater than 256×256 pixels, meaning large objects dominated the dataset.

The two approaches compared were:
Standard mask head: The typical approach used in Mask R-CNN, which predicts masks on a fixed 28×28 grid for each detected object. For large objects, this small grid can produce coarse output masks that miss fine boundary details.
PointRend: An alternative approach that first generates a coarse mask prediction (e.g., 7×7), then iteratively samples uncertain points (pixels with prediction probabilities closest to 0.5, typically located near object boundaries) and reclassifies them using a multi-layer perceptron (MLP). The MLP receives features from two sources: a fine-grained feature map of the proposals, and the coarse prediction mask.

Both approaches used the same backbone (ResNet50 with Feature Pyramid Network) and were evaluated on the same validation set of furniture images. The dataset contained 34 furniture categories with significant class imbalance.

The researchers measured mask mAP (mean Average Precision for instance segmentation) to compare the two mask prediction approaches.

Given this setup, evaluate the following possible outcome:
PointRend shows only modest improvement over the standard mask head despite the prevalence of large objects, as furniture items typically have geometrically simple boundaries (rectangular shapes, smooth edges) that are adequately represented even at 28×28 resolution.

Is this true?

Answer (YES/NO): NO